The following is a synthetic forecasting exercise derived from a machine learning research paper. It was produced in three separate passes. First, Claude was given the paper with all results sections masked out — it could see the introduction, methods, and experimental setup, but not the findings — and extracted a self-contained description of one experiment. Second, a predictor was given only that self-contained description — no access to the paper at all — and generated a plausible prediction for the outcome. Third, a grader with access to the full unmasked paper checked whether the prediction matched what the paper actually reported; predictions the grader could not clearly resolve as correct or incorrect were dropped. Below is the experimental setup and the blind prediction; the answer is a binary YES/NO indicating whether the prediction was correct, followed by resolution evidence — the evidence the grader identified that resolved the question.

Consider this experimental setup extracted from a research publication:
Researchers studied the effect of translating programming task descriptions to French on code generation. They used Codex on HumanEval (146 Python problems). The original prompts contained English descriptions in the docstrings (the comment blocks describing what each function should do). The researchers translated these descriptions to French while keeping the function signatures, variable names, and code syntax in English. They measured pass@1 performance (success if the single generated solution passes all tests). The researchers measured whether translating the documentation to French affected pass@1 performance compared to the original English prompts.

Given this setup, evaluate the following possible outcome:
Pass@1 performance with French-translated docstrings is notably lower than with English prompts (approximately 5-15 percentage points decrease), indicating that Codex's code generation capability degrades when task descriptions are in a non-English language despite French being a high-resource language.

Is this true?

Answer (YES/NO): YES